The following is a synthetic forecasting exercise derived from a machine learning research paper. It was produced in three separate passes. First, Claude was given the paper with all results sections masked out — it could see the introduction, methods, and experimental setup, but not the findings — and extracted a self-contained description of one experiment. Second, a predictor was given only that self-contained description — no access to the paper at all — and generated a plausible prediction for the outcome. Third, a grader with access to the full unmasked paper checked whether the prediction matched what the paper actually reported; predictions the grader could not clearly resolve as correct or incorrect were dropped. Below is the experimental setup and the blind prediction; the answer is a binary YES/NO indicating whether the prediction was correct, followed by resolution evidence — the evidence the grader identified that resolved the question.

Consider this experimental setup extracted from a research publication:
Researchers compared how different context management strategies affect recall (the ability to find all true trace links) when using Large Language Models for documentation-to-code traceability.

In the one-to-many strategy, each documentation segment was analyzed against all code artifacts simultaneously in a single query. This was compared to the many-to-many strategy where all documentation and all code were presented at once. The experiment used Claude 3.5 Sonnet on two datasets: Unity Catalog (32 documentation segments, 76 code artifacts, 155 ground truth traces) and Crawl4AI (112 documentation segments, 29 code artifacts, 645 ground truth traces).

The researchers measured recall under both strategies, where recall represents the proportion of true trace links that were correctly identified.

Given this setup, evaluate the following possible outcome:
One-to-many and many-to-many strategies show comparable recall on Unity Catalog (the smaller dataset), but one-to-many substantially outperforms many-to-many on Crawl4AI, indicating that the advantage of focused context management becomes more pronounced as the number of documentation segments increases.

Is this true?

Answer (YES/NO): NO